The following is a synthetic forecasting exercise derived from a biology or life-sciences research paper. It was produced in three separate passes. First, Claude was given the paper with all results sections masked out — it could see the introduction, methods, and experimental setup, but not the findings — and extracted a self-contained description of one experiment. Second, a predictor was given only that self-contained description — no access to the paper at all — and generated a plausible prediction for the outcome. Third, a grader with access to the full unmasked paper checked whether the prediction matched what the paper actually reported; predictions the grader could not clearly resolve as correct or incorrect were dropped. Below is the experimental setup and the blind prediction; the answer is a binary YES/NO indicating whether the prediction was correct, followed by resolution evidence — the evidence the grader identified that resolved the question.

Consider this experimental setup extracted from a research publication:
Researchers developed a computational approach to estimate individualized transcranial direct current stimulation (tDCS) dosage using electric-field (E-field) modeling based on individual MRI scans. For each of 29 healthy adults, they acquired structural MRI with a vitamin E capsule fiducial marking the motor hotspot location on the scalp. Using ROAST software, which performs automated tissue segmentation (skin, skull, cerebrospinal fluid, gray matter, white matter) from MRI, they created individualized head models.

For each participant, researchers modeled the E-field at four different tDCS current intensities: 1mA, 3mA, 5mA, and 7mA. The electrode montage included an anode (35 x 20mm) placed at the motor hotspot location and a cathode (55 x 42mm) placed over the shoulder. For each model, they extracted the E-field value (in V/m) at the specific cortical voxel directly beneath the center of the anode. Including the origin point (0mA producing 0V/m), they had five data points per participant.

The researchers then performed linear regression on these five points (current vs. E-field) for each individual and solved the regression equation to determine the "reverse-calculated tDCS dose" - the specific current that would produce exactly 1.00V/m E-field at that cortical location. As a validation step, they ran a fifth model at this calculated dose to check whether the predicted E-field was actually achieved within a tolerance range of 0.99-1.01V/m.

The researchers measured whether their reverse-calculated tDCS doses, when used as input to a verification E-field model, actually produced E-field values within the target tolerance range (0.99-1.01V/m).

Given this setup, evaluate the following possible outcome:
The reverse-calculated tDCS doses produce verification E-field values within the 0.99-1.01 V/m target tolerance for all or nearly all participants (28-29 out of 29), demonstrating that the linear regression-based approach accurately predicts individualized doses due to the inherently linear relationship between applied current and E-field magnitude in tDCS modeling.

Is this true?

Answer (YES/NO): YES